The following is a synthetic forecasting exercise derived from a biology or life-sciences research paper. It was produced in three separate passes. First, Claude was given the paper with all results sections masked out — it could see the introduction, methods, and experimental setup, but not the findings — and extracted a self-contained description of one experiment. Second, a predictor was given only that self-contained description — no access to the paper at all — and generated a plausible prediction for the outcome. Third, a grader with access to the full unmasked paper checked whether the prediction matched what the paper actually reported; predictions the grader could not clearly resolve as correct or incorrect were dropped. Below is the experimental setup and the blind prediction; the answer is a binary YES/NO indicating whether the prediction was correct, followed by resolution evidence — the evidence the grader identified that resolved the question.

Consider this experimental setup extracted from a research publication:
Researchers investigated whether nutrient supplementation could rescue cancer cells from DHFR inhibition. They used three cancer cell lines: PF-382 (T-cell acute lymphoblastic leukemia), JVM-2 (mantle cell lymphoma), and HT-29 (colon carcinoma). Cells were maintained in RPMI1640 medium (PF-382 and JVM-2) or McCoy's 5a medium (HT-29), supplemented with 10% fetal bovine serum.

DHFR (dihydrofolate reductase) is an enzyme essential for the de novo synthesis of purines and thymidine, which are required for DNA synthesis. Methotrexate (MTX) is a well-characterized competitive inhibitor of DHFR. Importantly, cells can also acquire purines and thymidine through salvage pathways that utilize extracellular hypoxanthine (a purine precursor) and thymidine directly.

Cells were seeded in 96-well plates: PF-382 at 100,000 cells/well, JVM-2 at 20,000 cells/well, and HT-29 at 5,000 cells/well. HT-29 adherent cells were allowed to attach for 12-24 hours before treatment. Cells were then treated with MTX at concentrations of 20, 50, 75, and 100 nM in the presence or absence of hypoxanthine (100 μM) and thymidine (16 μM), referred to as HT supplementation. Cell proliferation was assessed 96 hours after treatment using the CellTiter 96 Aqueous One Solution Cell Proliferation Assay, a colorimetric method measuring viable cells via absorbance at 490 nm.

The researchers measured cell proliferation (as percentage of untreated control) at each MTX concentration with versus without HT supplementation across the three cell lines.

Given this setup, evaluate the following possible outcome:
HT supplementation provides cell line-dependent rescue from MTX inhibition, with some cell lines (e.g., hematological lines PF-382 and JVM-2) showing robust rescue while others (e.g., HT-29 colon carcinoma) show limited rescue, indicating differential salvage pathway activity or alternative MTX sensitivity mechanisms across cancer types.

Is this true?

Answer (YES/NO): NO